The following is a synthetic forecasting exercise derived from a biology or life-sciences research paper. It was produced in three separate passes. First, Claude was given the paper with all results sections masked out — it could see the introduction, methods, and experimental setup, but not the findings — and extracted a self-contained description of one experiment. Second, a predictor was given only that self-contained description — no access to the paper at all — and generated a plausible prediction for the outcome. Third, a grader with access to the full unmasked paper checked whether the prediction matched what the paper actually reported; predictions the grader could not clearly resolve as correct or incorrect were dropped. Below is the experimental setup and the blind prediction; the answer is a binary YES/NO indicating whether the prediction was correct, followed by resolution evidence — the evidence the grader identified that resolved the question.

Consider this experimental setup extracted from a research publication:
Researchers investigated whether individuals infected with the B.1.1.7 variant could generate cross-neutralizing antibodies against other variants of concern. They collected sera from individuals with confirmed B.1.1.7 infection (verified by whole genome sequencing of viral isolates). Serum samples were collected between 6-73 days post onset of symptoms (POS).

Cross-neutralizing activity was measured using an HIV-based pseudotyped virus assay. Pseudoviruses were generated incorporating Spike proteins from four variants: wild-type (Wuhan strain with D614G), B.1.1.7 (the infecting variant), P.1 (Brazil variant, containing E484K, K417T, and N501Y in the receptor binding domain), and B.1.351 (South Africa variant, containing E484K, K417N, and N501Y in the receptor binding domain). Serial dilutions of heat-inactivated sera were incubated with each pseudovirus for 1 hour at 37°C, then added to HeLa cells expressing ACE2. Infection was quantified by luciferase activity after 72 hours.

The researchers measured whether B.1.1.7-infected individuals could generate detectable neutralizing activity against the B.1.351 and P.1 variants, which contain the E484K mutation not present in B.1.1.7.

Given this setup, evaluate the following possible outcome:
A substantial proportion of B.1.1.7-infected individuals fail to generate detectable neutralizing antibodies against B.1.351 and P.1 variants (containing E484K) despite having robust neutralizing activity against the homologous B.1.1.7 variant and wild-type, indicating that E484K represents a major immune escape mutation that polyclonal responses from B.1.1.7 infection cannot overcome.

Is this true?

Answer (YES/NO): NO